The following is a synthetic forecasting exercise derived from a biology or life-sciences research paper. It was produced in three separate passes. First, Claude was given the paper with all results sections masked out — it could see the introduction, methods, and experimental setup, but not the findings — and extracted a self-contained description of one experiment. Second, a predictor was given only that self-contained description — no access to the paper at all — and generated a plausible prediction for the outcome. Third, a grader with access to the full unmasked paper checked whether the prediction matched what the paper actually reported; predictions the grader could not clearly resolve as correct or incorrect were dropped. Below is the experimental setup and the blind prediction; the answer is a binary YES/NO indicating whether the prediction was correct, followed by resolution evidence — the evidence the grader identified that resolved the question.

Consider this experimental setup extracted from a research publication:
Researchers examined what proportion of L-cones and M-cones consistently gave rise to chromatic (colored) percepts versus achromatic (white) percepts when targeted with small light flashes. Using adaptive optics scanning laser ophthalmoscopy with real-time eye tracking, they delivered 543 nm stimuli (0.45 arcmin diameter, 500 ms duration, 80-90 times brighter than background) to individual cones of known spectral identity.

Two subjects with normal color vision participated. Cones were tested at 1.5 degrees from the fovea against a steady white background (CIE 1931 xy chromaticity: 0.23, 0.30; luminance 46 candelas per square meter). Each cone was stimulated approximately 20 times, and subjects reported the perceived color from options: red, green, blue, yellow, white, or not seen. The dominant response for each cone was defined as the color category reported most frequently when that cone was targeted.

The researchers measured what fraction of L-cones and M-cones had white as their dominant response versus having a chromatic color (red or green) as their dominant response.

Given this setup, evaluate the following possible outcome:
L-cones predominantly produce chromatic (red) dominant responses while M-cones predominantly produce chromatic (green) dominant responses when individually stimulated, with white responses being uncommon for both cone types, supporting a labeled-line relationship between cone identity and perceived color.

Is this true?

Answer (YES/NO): NO